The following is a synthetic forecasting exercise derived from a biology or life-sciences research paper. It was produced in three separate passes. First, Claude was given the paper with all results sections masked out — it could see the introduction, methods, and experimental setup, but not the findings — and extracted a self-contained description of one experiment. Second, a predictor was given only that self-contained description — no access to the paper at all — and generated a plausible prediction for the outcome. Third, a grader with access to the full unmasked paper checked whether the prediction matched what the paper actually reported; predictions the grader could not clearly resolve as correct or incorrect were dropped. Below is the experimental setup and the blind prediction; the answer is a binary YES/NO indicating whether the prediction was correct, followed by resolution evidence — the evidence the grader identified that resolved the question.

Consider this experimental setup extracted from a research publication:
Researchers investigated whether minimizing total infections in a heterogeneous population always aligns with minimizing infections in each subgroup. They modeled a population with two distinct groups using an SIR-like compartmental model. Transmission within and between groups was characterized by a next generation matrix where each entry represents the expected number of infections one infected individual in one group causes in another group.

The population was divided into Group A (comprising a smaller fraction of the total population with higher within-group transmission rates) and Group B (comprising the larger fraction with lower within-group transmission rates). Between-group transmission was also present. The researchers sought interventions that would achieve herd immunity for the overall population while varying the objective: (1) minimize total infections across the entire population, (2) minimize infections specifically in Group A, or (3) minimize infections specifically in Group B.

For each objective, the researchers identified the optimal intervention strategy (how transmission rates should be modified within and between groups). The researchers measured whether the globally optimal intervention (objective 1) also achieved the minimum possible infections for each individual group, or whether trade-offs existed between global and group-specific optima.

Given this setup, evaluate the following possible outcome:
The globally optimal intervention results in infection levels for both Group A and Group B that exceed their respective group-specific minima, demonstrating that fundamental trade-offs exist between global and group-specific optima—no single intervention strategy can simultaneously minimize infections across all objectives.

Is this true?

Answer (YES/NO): NO